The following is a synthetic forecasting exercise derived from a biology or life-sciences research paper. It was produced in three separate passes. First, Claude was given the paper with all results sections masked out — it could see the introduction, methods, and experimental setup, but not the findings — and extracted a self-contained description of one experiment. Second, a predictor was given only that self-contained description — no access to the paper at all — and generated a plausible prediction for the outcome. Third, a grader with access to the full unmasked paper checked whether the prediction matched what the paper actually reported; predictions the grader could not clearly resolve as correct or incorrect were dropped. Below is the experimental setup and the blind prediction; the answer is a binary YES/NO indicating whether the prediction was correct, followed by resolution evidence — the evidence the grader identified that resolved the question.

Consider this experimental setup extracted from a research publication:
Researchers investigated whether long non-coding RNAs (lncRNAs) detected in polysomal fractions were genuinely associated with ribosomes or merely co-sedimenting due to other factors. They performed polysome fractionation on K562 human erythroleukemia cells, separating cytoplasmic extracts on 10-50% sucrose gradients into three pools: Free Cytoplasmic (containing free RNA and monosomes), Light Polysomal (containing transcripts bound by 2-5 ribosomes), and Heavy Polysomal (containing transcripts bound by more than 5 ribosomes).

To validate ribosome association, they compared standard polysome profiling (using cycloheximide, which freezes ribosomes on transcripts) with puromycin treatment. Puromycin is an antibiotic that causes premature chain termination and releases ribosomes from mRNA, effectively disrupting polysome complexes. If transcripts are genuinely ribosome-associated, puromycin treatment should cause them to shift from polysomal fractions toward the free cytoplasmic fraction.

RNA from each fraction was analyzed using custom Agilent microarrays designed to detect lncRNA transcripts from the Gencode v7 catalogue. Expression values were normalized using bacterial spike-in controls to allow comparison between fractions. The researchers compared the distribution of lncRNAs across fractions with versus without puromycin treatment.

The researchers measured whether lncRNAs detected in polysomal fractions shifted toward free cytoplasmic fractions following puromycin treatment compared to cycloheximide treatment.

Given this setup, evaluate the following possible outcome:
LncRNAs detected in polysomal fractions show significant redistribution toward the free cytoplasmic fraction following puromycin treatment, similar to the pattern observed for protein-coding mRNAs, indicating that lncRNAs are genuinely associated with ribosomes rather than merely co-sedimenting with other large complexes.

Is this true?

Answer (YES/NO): YES